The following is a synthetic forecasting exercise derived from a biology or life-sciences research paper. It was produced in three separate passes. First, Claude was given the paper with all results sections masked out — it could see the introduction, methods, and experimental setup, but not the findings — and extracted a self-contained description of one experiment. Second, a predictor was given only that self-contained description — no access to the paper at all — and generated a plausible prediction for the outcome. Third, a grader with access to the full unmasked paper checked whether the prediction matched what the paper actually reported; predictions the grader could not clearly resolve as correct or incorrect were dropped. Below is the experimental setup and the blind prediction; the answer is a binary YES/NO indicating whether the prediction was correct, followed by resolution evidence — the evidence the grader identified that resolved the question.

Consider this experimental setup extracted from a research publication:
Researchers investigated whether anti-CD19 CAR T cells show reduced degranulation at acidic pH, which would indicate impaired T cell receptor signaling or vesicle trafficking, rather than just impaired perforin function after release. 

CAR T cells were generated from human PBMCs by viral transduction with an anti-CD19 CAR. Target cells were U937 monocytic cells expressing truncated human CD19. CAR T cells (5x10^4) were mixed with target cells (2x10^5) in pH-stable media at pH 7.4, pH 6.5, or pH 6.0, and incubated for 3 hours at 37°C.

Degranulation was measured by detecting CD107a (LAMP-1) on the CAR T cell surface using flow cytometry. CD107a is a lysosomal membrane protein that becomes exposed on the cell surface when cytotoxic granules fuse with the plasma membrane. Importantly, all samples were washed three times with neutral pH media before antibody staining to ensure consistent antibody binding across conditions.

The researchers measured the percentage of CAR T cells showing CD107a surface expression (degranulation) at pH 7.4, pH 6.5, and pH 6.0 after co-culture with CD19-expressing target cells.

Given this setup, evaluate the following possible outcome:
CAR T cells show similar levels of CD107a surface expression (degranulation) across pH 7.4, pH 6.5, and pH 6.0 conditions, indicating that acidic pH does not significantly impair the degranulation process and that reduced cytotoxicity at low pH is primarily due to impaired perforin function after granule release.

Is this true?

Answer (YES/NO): NO